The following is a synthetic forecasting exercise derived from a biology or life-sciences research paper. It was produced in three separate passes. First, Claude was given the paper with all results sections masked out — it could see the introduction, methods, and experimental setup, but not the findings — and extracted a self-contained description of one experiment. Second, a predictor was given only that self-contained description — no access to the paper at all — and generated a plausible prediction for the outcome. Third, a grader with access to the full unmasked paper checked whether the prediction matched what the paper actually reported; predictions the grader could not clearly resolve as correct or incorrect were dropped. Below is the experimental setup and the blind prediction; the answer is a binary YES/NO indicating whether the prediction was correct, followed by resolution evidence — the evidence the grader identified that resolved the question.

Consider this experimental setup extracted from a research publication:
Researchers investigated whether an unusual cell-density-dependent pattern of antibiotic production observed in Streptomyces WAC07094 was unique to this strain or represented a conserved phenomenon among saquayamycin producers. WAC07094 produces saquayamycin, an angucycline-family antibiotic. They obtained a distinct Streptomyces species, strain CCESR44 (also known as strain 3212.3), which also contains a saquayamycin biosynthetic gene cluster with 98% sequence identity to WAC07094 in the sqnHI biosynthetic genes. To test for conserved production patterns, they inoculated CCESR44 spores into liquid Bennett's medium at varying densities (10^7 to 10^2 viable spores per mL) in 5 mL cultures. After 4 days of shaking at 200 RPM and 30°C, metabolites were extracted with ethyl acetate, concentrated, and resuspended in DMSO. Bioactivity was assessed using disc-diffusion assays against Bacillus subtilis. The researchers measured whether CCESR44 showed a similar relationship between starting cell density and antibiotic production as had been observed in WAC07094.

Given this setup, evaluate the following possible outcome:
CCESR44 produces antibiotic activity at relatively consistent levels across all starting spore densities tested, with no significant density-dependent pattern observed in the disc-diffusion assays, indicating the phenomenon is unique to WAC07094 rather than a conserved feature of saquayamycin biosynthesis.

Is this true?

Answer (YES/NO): NO